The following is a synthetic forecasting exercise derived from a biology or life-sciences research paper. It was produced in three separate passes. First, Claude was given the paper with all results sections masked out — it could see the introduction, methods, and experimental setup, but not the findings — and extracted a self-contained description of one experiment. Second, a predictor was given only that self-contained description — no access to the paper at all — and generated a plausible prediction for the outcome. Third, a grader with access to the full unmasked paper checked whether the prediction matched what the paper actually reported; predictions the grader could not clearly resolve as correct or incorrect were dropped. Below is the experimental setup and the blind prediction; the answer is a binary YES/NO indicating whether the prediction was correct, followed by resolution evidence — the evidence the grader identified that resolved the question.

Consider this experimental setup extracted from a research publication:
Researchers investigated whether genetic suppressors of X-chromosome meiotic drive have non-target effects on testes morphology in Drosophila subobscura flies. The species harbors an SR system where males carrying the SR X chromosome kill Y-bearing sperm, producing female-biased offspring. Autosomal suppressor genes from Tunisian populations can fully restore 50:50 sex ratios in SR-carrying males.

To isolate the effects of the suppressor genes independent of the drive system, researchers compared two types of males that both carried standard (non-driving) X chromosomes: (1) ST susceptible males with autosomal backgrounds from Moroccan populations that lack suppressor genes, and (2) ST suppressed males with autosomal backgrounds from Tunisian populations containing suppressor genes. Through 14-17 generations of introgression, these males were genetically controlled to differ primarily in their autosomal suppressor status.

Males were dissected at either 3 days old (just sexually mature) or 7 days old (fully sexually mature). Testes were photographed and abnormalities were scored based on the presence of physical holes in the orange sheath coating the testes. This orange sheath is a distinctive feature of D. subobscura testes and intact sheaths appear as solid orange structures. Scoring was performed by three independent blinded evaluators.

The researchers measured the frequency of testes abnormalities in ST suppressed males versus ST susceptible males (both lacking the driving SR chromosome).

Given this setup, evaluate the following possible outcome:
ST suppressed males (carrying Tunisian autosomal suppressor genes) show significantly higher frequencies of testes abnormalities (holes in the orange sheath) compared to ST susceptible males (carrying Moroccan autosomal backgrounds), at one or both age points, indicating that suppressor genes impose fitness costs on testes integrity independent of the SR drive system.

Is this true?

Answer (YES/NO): NO